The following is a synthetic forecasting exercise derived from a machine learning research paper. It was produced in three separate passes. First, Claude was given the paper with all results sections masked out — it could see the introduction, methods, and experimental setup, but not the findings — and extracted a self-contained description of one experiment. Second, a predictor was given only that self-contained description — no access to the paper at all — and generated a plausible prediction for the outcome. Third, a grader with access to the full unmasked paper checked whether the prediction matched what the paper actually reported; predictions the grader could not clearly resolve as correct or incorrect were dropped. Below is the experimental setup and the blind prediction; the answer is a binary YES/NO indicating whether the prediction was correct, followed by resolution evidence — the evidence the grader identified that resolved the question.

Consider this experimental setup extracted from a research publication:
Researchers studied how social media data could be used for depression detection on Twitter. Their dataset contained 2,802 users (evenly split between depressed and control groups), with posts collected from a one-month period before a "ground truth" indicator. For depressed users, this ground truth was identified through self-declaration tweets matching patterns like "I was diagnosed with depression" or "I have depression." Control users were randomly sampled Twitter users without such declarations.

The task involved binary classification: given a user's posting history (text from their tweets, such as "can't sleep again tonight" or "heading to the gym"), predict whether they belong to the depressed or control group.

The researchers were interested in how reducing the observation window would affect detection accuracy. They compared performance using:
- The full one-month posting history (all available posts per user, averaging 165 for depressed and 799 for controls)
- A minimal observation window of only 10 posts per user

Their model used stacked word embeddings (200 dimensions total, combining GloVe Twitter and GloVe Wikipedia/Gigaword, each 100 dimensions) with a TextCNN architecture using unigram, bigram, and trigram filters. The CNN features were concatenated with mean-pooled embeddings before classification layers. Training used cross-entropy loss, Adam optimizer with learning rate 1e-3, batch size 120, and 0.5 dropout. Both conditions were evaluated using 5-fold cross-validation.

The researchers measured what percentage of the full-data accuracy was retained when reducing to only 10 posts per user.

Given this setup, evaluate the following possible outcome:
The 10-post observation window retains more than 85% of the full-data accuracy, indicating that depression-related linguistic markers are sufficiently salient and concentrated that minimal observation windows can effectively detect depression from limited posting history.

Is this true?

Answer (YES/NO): YES